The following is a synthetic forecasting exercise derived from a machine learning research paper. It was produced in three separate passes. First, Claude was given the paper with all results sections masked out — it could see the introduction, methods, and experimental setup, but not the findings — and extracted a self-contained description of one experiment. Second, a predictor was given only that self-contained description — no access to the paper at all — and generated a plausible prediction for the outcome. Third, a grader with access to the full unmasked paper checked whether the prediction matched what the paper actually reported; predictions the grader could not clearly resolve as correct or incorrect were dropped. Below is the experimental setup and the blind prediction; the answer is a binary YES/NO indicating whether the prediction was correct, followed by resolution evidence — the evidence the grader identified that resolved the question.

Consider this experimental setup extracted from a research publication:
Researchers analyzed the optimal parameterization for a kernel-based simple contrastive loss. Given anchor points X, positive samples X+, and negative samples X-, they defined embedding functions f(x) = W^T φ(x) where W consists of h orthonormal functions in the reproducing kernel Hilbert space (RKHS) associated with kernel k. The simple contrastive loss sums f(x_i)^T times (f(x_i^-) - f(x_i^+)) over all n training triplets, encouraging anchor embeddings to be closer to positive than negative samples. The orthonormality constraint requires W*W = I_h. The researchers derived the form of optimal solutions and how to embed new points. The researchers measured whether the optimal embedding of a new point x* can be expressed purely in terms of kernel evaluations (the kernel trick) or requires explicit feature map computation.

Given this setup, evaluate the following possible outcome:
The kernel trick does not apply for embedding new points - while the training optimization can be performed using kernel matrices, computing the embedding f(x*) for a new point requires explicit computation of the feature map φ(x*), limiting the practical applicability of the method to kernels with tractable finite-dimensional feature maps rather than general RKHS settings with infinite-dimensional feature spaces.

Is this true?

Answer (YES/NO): NO